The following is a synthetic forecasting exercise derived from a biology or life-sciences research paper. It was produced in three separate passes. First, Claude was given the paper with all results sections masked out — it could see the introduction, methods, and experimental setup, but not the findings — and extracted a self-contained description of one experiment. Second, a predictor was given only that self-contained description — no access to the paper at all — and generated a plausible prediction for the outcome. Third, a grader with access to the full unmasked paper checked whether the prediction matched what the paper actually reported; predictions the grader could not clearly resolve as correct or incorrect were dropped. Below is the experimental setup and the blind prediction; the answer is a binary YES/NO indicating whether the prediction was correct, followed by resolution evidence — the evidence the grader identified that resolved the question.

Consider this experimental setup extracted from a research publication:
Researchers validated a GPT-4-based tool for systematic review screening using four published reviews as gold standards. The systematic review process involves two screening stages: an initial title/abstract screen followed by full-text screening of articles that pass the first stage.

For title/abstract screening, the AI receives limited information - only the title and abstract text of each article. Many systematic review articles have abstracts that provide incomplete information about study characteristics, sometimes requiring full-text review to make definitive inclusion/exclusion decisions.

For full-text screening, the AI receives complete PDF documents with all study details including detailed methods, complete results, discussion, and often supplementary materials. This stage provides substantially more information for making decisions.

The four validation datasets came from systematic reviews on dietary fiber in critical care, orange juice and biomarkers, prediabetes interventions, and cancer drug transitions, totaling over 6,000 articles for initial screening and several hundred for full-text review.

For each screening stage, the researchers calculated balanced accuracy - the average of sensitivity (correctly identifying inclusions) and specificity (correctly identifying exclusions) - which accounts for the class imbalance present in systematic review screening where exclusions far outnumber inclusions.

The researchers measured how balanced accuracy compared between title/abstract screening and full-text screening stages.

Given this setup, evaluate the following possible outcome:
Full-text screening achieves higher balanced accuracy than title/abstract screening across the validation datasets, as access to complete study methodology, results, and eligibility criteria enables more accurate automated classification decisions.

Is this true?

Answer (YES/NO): NO